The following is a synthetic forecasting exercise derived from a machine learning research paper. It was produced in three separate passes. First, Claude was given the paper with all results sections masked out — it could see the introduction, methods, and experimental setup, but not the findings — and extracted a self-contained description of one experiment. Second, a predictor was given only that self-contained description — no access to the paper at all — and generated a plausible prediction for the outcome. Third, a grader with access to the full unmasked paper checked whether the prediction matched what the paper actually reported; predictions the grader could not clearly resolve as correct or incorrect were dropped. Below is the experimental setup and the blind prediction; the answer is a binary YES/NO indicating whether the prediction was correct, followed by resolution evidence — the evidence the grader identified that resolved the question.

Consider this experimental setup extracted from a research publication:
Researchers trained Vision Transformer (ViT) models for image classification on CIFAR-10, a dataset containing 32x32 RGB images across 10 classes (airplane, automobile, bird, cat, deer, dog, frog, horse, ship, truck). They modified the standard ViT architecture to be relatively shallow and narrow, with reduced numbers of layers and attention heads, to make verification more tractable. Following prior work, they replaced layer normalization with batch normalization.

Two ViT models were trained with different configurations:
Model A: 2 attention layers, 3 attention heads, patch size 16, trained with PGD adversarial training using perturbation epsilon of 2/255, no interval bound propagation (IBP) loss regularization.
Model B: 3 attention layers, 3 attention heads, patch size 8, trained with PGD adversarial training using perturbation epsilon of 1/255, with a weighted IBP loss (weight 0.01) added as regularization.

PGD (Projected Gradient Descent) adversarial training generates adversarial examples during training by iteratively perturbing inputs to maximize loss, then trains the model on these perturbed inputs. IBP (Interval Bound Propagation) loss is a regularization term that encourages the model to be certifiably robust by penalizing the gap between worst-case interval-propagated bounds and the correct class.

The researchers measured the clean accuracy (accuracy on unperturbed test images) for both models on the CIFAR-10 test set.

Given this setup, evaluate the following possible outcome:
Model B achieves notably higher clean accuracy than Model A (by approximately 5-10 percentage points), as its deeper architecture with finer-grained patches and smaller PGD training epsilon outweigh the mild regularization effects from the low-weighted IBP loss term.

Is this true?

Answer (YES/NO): NO